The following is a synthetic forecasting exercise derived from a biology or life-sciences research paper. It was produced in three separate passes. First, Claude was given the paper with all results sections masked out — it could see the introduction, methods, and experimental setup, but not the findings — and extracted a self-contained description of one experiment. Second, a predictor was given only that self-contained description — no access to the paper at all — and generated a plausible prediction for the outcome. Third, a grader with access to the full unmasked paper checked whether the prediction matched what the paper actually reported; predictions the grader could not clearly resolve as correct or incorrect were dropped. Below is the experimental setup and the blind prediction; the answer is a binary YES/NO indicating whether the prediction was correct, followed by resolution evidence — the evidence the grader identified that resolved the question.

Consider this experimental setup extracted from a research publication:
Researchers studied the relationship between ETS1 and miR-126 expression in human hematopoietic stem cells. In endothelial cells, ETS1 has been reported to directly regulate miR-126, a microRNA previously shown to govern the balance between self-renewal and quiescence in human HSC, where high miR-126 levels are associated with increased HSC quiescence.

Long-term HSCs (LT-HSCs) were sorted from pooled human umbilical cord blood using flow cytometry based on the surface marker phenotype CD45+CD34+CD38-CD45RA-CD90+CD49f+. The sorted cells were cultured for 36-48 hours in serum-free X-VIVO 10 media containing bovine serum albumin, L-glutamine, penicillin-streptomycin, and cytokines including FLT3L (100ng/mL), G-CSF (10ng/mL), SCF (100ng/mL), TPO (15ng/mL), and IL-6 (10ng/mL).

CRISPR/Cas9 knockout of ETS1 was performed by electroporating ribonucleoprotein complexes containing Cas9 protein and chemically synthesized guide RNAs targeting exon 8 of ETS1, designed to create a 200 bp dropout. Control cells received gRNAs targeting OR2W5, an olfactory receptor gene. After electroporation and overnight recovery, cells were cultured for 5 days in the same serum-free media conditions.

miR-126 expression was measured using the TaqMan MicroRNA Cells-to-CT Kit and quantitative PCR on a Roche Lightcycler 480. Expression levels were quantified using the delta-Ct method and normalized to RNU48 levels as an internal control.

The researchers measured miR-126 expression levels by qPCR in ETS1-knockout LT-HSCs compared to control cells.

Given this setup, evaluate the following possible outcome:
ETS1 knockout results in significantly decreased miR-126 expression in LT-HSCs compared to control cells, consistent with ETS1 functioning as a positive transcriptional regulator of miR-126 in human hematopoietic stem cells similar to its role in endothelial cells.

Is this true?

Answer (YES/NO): YES